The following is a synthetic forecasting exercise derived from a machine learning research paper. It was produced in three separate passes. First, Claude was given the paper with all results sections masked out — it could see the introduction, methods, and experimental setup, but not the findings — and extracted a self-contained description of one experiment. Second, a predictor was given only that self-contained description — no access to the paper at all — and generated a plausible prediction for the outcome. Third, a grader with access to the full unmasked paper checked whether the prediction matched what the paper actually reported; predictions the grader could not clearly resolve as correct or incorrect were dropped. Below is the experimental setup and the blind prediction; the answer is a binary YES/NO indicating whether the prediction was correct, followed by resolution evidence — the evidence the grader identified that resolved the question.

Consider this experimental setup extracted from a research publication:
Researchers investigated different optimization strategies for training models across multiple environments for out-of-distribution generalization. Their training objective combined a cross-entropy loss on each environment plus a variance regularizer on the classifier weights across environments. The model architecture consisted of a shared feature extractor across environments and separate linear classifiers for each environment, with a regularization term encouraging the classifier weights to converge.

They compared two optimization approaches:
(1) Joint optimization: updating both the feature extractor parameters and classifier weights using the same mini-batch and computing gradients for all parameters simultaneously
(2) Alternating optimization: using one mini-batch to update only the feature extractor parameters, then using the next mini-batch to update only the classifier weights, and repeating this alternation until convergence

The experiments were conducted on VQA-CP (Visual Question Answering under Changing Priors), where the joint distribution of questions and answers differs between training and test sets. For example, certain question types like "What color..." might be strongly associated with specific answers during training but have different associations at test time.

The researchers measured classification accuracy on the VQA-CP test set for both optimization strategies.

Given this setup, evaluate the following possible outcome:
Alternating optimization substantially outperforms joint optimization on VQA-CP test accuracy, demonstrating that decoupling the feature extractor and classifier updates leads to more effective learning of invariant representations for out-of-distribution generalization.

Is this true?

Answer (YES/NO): NO